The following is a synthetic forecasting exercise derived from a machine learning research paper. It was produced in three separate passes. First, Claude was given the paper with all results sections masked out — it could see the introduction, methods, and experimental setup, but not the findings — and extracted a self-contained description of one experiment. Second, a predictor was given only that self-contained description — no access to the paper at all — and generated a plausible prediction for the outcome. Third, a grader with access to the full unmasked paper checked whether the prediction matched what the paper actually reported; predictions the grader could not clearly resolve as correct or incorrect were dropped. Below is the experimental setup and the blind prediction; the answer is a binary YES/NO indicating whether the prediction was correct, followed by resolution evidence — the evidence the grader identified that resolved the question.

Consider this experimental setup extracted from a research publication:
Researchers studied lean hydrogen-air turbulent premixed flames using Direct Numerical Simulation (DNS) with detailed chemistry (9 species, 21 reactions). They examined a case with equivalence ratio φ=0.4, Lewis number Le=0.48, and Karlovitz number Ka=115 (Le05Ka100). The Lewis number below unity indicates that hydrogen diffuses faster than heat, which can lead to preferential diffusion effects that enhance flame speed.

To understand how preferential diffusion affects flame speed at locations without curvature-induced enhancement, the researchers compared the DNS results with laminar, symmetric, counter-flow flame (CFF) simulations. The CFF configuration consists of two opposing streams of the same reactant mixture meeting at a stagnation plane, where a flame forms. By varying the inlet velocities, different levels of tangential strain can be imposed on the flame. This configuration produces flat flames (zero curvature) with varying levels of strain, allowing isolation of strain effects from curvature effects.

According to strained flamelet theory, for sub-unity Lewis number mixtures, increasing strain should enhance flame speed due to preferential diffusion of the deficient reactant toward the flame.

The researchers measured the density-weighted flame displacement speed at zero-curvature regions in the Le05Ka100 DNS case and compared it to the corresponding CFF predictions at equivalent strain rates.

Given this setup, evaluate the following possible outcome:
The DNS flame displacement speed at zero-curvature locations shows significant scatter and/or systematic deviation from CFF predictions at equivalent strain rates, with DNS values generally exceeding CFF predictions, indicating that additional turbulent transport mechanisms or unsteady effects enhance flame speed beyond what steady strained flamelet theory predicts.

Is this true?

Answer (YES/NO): NO